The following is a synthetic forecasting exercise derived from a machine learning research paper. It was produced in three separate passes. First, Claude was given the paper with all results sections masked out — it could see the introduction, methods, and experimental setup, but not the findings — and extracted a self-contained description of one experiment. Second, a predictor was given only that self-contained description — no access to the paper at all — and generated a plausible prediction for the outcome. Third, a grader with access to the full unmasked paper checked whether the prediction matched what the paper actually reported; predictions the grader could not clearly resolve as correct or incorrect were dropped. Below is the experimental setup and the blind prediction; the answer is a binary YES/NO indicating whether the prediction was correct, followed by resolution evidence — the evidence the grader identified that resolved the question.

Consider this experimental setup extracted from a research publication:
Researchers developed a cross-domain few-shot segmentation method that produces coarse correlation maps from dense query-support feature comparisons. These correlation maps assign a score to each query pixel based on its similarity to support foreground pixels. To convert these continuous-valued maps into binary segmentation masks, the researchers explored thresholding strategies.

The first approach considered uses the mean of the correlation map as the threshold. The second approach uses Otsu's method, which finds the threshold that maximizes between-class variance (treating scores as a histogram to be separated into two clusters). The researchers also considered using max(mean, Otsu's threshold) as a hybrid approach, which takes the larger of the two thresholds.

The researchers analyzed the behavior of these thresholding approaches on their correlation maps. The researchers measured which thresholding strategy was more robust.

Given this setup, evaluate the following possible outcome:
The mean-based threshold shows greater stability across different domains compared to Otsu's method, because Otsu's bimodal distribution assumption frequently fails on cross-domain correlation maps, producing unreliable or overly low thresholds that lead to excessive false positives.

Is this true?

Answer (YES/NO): NO